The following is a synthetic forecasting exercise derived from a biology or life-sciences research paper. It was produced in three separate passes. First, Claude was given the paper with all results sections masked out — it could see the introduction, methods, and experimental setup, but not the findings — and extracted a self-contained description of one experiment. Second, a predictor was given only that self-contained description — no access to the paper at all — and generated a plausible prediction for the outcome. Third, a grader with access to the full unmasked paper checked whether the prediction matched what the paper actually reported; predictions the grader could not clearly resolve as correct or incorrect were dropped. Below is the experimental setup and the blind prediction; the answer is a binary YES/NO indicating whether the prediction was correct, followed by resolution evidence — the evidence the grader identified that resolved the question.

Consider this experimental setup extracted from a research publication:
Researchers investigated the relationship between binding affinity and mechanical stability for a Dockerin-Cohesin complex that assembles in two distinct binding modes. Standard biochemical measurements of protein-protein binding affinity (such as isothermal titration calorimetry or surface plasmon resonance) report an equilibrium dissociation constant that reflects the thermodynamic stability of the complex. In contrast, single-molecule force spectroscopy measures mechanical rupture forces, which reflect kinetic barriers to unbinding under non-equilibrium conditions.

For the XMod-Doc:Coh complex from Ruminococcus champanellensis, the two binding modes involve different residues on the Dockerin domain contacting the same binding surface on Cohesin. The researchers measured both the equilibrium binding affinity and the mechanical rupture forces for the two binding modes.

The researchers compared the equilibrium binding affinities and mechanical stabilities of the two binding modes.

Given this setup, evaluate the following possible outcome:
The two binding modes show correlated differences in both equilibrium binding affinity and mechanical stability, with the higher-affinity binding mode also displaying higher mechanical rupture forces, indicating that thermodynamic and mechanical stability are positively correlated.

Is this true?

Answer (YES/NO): NO